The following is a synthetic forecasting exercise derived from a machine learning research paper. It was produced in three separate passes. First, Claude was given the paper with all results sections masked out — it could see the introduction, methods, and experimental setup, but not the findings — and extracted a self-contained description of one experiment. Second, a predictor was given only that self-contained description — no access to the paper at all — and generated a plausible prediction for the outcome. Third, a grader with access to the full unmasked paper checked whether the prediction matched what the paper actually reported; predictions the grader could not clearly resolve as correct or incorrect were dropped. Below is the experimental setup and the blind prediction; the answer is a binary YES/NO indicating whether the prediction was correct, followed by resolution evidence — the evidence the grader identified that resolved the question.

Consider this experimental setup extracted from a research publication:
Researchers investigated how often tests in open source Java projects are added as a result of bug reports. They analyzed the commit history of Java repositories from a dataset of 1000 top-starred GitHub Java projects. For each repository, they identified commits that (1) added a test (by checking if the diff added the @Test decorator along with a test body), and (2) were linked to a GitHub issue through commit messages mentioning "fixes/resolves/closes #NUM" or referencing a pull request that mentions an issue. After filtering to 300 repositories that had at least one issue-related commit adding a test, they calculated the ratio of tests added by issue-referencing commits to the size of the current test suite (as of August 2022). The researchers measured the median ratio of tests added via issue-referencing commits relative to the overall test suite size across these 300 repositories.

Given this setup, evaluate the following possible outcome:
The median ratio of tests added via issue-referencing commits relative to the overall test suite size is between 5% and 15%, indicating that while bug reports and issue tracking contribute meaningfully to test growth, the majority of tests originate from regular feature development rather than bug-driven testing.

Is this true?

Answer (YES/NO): NO